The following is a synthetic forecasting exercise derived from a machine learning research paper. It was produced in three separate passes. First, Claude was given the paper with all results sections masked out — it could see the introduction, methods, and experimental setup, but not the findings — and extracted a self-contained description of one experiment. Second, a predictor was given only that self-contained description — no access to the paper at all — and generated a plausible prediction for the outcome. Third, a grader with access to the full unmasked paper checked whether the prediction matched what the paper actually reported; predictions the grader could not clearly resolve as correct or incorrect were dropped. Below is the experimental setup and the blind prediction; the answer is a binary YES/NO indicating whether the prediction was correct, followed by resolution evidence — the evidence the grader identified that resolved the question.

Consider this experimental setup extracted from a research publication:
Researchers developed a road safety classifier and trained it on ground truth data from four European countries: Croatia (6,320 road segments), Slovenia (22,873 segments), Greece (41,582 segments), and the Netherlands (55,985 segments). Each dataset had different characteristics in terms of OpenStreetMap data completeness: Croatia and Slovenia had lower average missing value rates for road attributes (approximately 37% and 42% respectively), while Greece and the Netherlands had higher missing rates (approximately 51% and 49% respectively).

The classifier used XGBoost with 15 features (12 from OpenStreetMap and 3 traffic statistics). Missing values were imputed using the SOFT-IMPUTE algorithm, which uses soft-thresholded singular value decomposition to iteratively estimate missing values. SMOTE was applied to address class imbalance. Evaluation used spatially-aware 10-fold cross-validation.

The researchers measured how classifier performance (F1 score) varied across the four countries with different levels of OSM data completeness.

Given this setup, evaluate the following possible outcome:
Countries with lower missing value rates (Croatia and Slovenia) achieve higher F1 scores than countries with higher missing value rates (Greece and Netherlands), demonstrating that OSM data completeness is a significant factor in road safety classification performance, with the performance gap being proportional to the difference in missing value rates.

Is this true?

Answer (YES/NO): NO